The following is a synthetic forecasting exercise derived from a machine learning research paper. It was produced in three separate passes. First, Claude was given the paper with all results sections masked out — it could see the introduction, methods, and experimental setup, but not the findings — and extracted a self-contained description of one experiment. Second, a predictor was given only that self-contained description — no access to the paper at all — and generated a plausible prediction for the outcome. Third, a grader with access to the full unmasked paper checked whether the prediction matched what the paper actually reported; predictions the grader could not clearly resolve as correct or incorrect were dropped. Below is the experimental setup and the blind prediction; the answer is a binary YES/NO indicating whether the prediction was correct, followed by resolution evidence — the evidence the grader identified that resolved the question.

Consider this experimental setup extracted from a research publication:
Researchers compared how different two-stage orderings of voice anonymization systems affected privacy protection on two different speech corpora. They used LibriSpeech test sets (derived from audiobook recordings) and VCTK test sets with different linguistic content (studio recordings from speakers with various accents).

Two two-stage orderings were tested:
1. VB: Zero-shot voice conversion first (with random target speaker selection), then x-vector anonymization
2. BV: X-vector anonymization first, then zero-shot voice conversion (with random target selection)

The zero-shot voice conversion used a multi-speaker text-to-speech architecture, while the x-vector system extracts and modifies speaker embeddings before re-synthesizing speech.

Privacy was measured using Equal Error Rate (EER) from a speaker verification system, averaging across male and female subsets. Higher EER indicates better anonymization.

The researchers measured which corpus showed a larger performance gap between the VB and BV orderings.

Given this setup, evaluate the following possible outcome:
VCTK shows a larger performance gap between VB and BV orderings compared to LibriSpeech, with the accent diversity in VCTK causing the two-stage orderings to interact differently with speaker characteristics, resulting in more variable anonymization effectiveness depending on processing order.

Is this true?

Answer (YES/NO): NO